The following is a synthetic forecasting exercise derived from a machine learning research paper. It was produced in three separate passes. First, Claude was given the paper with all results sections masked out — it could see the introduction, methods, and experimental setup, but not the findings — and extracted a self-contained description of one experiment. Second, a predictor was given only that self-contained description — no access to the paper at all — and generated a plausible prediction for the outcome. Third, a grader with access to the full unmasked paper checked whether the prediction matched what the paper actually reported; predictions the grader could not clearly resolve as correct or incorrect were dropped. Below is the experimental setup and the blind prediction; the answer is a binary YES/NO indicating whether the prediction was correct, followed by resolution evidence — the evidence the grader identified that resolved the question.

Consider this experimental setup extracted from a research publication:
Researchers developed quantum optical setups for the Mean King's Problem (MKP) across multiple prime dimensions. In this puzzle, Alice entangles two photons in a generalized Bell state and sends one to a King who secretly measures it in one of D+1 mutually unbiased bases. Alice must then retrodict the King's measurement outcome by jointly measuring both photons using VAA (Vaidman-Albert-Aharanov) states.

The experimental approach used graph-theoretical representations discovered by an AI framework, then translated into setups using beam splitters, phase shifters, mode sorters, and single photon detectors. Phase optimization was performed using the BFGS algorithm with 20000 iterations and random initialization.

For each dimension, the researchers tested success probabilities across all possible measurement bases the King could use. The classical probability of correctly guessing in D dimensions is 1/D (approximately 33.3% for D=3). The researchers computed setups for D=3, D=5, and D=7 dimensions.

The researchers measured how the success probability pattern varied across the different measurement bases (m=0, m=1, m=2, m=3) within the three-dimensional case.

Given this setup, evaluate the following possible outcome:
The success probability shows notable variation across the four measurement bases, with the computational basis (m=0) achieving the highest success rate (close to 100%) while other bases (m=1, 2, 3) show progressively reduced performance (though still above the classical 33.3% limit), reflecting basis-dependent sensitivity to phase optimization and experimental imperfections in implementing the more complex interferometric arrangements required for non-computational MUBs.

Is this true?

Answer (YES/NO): NO